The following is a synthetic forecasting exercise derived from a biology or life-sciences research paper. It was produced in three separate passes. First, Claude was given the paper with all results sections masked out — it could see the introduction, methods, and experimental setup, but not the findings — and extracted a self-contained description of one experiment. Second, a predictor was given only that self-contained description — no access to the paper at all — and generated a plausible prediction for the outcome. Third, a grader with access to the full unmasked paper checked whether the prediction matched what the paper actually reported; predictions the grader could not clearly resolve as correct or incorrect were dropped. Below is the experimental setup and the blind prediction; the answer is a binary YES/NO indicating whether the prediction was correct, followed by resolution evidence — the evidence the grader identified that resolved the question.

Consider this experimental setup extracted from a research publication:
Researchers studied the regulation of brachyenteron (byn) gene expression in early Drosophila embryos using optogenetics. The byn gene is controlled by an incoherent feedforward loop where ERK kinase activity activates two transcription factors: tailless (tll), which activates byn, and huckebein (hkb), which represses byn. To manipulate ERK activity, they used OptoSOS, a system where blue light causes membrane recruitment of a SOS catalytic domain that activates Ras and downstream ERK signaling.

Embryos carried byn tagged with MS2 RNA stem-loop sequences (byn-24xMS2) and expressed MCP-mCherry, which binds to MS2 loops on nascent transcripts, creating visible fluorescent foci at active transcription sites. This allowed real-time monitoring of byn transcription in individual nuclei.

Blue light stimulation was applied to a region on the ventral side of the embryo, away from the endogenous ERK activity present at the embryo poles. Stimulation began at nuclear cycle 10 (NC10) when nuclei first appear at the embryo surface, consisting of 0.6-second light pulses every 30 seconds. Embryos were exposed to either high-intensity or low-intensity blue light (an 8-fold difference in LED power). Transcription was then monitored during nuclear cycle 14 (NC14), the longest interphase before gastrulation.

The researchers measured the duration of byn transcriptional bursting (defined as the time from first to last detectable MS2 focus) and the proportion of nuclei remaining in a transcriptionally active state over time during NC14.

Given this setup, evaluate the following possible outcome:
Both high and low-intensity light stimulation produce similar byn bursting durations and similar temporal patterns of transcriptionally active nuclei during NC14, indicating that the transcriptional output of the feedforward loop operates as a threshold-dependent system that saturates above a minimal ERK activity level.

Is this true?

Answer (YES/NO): NO